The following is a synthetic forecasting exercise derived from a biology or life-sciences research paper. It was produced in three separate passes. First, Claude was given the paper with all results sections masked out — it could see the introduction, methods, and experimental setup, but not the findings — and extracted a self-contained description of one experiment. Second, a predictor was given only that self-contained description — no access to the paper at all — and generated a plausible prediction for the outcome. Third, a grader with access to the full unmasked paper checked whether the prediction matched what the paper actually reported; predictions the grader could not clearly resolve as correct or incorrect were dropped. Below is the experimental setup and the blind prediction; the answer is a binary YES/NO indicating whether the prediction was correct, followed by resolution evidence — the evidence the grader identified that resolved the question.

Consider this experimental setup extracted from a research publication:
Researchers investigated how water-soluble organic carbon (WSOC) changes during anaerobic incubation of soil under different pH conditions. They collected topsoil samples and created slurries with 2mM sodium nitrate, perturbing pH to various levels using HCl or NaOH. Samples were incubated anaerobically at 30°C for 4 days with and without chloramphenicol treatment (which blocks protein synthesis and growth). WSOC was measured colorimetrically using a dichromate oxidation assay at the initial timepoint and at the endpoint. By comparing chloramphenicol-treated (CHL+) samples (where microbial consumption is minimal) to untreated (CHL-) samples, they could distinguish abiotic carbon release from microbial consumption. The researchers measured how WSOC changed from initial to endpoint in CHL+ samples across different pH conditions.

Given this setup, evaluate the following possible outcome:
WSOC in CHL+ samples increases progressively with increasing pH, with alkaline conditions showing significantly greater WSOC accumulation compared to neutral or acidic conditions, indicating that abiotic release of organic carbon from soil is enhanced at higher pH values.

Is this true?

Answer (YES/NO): YES